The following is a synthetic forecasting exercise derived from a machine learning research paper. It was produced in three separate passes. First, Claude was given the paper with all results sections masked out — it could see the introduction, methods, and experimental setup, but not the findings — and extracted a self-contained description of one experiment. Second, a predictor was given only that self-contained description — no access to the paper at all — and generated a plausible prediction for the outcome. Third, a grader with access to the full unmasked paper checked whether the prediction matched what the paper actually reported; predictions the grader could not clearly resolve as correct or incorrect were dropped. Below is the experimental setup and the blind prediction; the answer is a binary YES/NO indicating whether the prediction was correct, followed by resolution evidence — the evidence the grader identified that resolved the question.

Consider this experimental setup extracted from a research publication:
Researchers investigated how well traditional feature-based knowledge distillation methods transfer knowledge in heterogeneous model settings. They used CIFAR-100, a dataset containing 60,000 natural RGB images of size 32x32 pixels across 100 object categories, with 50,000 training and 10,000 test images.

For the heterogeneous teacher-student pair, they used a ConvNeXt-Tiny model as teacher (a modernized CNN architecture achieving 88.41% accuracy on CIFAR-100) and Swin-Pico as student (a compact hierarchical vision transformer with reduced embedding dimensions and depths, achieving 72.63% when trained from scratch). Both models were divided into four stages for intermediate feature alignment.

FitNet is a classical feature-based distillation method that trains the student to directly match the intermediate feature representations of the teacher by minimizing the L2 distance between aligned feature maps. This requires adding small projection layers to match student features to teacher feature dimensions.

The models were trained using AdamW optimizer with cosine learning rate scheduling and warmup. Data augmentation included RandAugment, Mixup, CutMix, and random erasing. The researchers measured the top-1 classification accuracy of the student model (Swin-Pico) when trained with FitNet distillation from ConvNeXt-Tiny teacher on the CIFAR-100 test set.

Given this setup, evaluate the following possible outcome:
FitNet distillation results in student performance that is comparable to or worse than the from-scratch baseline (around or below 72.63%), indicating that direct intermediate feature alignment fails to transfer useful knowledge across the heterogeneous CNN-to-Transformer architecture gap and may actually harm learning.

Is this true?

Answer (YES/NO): NO